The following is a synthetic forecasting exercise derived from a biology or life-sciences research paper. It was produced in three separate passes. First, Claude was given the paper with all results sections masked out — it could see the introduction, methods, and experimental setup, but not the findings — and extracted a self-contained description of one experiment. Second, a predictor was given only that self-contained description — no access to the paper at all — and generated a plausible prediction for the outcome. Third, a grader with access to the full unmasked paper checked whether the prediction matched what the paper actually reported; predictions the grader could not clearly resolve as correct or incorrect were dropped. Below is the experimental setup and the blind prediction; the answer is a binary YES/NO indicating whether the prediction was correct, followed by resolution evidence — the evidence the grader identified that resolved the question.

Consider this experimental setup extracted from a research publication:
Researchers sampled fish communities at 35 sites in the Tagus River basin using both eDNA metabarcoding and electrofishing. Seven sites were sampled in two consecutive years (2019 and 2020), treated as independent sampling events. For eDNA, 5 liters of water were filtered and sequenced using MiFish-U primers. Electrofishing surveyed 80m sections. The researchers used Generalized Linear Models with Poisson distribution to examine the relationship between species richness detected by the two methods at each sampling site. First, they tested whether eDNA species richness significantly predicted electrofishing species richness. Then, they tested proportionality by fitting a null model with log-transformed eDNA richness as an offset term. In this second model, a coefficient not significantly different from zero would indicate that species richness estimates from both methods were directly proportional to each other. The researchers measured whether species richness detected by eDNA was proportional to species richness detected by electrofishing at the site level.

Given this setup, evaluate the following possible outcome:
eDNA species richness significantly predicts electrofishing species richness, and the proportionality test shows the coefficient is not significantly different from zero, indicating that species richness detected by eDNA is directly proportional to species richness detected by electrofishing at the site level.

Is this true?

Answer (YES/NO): YES